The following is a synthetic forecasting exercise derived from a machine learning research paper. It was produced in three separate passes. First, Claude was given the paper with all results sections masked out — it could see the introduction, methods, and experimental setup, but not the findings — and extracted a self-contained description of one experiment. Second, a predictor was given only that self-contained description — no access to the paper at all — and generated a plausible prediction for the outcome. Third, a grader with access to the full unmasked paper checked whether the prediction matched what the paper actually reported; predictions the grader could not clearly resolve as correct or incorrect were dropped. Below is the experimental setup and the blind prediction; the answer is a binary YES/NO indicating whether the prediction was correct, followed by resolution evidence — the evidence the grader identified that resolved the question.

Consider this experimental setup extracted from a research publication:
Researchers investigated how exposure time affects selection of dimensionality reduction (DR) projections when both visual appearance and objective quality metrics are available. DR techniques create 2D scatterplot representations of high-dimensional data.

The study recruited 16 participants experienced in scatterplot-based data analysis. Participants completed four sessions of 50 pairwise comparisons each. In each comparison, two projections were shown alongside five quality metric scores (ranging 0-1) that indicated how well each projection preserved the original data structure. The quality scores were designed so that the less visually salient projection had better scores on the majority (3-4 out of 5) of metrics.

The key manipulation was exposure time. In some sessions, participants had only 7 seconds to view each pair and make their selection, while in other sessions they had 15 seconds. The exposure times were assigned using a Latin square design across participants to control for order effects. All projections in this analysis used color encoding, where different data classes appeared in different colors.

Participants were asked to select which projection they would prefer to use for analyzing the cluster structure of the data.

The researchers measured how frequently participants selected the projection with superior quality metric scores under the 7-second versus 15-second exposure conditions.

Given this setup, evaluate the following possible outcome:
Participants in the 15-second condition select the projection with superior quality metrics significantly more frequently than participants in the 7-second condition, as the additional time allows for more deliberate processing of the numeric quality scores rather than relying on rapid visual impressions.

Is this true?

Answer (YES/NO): NO